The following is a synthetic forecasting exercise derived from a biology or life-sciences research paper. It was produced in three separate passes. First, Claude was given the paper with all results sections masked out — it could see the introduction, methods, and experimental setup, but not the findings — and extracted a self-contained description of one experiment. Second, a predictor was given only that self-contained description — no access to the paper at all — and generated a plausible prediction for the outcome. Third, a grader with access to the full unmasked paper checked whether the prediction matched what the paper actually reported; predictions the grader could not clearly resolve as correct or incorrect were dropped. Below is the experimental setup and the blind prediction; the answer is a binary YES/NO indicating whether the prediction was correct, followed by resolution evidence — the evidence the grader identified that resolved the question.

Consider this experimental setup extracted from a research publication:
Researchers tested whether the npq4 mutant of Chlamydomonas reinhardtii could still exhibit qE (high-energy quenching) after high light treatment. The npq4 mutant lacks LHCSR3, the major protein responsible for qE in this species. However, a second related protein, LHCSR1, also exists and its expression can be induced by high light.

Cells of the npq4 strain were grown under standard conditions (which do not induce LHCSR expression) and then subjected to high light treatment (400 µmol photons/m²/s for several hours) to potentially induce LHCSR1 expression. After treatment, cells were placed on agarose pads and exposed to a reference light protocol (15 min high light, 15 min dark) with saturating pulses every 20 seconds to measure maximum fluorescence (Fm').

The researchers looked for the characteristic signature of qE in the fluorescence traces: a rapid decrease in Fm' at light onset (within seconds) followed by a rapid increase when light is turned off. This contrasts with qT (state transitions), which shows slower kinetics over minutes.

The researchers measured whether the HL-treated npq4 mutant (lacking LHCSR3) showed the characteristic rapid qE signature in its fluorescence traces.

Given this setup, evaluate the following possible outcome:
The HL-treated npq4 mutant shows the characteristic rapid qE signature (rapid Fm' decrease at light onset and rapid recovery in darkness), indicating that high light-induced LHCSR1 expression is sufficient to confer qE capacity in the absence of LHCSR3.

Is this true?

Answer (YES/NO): YES